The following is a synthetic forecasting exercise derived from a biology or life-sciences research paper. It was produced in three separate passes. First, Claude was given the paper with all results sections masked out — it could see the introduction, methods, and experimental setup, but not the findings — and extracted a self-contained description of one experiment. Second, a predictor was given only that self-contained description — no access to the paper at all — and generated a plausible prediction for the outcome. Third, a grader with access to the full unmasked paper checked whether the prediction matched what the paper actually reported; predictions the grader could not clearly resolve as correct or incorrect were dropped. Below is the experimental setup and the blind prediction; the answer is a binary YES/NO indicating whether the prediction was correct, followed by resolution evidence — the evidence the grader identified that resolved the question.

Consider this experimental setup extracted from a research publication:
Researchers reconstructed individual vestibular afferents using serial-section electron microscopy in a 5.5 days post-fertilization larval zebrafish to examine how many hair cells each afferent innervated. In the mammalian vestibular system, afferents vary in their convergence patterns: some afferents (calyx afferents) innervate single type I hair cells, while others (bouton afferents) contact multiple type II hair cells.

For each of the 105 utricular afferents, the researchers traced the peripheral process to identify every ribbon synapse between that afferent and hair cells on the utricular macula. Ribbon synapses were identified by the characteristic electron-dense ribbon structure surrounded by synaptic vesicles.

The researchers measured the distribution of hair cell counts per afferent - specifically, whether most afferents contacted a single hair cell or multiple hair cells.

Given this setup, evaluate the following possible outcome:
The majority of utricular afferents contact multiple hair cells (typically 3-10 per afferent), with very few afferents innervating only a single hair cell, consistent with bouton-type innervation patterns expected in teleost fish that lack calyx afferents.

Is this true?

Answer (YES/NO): NO